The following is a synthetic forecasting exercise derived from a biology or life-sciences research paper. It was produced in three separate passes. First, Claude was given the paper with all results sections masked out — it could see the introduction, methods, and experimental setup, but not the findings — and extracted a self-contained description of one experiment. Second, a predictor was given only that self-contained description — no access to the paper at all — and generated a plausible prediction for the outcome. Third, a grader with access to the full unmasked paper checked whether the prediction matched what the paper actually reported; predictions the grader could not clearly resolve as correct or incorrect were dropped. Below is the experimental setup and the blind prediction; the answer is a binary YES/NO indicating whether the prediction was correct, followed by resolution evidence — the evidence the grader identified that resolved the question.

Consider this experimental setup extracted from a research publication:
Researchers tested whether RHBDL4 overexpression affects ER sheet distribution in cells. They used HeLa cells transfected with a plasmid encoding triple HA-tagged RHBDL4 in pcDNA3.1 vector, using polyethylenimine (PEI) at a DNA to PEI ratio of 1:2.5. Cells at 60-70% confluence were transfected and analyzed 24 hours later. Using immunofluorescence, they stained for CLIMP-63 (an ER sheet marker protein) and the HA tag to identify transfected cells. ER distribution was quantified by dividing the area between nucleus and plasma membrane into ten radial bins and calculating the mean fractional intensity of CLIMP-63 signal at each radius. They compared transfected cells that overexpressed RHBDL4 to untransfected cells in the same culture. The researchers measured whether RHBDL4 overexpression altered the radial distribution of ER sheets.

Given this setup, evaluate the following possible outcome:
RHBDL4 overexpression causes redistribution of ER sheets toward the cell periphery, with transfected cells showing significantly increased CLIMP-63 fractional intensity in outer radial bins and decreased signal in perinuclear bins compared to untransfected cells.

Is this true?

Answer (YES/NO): YES